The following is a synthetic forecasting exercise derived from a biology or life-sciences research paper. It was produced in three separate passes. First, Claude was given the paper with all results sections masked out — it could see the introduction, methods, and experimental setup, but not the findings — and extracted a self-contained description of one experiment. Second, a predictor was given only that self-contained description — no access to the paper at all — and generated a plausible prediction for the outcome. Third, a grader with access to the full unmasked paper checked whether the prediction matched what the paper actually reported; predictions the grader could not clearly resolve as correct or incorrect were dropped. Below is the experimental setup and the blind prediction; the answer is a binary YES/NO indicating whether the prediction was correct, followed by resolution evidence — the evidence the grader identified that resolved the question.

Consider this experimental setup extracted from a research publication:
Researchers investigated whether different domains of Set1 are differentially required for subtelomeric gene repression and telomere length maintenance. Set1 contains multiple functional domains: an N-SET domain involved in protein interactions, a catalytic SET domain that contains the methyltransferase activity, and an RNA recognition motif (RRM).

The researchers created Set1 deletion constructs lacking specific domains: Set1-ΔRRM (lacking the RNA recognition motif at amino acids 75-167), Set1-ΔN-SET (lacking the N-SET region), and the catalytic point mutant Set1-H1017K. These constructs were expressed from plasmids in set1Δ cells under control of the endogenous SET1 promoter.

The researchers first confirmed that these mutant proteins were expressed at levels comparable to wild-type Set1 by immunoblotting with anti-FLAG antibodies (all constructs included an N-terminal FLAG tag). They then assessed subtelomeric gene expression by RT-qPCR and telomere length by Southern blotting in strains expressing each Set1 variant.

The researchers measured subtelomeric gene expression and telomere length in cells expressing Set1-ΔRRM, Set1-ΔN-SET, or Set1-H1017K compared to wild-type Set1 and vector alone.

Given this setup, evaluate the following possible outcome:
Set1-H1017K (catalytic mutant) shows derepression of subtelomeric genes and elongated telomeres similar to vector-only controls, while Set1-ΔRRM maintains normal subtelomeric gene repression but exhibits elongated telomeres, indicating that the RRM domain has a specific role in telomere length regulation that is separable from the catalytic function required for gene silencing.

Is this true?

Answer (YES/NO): NO